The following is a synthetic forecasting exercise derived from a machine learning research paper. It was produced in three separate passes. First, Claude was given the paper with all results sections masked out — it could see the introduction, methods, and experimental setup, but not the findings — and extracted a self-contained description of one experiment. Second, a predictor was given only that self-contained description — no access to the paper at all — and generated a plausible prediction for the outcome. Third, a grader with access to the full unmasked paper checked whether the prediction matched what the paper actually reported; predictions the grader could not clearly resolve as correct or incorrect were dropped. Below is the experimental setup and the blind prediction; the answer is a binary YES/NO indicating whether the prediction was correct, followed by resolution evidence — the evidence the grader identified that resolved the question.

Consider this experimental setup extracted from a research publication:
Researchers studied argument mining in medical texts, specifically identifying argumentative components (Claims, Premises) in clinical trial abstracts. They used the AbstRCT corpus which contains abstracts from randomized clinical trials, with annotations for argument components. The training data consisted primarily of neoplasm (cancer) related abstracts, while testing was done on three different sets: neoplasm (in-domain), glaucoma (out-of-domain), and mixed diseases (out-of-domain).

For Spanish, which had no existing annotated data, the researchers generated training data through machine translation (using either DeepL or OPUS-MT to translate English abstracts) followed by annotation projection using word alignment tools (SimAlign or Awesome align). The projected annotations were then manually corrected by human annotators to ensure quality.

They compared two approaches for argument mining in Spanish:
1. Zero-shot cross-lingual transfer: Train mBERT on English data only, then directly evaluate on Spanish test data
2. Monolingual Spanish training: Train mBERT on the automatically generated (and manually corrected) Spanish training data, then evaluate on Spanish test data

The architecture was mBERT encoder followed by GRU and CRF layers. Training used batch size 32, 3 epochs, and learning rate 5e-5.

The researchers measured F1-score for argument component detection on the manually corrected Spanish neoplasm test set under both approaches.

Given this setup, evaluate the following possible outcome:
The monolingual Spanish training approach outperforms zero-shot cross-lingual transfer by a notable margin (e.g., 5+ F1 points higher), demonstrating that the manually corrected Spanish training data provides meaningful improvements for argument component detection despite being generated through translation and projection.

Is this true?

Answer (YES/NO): NO